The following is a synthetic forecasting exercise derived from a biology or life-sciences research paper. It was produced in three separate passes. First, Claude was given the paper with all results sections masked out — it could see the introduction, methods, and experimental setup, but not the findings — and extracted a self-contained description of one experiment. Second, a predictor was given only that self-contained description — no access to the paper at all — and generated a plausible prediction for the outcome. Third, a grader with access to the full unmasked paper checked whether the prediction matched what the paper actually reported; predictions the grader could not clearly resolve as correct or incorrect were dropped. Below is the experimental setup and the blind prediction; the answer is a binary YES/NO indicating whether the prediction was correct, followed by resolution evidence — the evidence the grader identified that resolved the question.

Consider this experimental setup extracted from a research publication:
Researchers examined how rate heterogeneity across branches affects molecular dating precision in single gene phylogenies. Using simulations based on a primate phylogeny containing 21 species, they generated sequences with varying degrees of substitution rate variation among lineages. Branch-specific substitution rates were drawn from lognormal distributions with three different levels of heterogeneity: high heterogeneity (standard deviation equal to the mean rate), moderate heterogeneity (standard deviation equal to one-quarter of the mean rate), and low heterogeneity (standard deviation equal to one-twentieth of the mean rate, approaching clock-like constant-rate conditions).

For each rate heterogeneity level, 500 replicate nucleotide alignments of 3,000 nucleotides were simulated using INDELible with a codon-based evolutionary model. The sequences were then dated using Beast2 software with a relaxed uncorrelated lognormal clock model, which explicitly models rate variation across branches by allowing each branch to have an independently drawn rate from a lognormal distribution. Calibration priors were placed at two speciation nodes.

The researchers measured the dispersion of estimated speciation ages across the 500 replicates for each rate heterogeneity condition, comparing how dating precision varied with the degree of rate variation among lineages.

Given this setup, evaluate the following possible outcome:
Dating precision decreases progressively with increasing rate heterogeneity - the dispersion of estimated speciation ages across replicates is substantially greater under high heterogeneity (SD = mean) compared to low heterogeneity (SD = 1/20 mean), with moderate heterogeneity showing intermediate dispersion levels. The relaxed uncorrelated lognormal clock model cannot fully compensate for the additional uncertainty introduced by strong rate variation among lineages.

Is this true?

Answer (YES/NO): YES